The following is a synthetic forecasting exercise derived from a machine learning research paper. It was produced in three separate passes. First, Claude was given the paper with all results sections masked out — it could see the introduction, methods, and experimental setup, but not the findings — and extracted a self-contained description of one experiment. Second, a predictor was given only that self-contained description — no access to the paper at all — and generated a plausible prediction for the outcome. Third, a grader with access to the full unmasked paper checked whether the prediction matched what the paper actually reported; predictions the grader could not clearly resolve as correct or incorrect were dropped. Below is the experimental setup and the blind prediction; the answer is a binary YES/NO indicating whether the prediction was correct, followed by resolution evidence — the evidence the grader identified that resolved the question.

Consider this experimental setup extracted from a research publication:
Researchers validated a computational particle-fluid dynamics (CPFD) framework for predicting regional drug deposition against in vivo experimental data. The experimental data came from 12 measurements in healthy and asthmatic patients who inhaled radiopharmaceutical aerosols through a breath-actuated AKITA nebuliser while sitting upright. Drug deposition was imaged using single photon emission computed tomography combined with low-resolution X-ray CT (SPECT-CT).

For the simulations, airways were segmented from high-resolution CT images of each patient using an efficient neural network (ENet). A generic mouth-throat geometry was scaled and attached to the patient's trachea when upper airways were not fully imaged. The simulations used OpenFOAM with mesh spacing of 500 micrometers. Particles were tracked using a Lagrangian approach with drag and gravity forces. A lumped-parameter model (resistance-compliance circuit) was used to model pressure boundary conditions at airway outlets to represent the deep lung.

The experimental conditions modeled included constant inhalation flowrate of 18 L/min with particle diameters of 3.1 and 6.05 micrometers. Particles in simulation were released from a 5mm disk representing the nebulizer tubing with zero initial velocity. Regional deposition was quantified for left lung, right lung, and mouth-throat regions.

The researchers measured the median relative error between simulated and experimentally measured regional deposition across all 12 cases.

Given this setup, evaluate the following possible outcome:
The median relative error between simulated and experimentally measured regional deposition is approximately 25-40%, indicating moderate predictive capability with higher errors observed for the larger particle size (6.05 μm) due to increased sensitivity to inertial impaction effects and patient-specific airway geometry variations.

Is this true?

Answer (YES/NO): NO